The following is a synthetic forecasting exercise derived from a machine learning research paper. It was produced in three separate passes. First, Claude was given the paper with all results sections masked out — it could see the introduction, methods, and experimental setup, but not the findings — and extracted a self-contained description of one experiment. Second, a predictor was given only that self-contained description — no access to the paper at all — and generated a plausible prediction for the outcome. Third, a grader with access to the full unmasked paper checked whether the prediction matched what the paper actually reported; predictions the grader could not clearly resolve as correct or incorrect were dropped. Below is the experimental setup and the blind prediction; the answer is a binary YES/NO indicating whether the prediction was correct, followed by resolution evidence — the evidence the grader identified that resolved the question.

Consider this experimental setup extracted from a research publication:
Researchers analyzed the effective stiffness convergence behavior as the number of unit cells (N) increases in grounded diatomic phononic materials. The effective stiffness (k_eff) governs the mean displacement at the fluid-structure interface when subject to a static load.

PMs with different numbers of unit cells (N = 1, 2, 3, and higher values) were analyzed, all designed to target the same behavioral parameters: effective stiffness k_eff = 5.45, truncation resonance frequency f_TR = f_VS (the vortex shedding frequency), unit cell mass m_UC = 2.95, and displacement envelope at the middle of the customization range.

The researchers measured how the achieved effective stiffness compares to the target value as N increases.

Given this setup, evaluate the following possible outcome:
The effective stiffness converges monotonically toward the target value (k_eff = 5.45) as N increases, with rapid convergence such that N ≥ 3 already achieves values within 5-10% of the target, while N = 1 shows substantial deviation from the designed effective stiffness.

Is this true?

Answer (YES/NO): YES